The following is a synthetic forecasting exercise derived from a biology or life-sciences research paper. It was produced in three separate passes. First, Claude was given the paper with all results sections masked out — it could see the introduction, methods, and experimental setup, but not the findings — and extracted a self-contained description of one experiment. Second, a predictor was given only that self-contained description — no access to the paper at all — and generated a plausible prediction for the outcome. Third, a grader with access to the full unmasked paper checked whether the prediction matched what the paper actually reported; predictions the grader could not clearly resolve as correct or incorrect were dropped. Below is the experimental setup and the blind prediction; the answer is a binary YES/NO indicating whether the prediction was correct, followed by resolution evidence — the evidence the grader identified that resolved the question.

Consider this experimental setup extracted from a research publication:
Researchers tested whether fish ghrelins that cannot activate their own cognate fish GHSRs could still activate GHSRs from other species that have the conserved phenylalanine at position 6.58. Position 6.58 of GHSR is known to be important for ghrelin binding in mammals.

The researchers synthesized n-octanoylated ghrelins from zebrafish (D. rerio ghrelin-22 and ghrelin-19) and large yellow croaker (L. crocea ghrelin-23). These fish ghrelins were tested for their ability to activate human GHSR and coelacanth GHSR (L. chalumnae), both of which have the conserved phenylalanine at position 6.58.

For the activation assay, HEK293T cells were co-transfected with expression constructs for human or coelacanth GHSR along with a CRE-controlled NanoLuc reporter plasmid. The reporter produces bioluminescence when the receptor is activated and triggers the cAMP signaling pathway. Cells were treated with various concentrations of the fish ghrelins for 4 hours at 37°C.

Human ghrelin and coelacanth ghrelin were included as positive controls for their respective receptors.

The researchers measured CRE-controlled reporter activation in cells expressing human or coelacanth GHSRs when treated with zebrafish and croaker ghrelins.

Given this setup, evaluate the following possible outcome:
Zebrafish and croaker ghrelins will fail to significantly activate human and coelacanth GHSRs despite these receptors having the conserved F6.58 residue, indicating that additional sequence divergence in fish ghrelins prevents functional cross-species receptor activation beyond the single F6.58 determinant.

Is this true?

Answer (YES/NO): NO